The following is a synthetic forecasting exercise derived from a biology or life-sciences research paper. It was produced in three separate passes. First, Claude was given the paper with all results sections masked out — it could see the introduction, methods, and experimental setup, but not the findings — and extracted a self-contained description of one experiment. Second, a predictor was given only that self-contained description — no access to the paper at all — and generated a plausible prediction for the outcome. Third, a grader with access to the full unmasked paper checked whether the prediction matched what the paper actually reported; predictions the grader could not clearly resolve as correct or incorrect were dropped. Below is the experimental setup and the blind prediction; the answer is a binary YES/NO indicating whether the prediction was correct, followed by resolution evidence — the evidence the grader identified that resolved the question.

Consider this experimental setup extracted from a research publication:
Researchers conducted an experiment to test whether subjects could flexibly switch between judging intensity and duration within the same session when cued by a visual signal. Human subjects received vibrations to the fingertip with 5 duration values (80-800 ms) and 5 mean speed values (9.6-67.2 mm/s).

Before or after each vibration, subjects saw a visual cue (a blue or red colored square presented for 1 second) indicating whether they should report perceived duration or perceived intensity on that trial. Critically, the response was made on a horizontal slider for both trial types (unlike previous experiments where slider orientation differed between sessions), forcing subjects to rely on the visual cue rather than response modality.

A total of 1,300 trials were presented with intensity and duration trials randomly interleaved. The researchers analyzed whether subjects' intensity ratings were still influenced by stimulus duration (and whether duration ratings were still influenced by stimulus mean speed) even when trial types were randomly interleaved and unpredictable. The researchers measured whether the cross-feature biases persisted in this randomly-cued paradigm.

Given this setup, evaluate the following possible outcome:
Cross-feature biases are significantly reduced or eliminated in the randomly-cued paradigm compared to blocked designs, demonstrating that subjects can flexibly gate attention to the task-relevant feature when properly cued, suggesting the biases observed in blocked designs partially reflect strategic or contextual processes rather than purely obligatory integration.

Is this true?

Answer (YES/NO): NO